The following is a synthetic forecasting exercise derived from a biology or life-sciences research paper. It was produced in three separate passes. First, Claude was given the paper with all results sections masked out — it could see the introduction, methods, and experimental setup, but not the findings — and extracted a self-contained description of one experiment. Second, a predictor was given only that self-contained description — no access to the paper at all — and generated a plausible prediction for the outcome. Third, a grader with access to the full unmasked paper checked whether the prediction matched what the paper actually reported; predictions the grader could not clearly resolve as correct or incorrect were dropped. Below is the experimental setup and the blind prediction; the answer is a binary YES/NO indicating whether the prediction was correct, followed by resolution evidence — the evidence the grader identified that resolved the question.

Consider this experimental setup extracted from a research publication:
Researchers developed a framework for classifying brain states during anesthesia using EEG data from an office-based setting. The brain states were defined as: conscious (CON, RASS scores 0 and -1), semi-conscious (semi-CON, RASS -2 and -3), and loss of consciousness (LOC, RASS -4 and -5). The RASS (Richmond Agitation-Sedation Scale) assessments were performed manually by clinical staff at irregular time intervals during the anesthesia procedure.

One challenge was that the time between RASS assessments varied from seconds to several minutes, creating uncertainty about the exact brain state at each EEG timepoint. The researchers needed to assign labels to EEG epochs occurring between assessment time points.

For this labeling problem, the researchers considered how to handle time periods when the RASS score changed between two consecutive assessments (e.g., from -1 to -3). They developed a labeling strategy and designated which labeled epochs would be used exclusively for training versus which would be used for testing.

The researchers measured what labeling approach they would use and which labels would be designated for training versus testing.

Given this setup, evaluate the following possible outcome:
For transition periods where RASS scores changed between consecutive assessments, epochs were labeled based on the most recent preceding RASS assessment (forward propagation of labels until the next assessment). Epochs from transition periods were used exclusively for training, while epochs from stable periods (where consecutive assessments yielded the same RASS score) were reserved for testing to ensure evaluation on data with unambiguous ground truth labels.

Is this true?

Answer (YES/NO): NO